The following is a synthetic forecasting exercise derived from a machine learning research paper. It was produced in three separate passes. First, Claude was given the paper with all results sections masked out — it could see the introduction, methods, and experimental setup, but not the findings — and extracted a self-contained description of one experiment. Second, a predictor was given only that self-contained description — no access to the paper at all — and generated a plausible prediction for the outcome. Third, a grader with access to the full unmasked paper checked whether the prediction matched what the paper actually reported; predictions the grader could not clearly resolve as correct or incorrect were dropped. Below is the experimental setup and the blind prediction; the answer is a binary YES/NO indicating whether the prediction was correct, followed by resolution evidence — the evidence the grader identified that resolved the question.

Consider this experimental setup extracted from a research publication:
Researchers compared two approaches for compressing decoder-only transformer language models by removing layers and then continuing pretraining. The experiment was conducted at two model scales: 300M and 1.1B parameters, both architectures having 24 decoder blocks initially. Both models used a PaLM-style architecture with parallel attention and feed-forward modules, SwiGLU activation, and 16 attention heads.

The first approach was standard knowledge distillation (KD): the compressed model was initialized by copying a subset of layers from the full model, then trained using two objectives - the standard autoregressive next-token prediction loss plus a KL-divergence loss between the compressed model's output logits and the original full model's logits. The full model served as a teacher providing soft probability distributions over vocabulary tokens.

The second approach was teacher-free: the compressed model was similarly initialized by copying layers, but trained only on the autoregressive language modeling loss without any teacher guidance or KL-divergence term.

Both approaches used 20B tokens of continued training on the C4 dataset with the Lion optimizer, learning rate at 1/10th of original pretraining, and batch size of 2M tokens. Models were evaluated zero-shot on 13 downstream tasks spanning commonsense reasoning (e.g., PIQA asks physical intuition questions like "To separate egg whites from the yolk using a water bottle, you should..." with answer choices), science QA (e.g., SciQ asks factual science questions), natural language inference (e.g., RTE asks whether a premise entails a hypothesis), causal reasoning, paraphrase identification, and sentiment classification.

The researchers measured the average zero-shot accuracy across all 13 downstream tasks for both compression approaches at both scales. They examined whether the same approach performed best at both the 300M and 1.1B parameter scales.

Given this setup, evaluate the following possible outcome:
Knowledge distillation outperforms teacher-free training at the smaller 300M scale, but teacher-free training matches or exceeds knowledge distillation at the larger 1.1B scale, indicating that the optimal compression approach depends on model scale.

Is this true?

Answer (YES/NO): NO